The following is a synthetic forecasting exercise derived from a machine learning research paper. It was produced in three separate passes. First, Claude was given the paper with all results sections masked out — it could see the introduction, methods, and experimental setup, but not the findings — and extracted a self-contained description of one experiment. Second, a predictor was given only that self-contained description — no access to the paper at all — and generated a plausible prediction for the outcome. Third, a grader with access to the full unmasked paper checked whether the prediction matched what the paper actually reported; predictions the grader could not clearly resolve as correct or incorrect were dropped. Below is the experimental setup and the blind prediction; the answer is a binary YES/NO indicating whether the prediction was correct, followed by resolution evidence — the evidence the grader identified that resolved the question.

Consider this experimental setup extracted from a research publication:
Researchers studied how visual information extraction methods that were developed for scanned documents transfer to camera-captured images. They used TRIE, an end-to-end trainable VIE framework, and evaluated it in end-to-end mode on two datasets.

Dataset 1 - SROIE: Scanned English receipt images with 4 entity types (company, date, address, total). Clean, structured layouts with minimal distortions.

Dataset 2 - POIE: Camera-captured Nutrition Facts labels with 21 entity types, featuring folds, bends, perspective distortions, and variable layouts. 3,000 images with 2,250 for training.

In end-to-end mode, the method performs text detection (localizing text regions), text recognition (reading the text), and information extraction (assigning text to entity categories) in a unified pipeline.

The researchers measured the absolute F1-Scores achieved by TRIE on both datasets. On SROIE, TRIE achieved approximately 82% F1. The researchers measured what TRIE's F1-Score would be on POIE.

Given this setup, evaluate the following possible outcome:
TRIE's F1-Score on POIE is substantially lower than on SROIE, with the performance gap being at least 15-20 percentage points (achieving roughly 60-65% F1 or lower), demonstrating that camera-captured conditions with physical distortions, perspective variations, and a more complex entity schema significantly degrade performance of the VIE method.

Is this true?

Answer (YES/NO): NO